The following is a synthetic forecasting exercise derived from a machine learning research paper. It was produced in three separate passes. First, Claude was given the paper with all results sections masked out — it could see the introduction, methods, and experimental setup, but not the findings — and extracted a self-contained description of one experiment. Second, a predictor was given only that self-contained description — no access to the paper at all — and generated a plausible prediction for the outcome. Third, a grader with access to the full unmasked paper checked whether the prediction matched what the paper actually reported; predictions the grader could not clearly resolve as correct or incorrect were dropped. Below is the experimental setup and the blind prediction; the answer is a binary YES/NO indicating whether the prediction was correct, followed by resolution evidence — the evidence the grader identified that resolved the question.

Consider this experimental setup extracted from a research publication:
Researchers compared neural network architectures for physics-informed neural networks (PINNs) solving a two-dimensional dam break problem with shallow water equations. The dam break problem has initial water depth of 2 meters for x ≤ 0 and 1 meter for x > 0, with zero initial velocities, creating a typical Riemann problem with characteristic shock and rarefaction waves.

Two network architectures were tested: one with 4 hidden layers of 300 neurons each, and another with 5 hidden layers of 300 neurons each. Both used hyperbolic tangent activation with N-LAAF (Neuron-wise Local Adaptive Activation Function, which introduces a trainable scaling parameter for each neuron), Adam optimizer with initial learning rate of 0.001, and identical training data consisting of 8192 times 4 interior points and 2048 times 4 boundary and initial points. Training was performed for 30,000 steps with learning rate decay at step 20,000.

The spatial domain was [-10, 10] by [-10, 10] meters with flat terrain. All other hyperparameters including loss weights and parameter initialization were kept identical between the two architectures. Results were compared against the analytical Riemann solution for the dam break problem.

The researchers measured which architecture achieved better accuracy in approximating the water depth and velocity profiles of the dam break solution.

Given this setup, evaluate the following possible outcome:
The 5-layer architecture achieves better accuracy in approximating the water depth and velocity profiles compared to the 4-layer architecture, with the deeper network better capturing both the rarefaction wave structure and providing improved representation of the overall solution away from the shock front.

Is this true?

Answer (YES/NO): NO